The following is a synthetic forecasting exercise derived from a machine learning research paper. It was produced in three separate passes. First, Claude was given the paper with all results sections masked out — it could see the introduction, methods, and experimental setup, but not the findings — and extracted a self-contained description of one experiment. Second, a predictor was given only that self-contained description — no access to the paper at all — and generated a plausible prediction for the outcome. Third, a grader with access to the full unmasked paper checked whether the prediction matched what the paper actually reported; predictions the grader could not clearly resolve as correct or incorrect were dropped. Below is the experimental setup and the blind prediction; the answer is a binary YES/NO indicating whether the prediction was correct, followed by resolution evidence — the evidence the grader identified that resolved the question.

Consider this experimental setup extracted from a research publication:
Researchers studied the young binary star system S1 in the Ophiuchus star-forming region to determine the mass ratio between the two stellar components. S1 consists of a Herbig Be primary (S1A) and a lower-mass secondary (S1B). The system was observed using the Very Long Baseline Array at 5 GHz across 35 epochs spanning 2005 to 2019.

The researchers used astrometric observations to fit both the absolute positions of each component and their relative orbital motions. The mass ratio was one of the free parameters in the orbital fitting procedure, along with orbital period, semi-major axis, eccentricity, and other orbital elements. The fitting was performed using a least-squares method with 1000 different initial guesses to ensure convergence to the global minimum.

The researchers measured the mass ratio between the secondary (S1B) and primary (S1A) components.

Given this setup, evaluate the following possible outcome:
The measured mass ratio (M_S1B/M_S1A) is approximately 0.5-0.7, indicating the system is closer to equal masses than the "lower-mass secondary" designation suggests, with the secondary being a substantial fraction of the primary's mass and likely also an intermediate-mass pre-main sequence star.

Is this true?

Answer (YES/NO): NO